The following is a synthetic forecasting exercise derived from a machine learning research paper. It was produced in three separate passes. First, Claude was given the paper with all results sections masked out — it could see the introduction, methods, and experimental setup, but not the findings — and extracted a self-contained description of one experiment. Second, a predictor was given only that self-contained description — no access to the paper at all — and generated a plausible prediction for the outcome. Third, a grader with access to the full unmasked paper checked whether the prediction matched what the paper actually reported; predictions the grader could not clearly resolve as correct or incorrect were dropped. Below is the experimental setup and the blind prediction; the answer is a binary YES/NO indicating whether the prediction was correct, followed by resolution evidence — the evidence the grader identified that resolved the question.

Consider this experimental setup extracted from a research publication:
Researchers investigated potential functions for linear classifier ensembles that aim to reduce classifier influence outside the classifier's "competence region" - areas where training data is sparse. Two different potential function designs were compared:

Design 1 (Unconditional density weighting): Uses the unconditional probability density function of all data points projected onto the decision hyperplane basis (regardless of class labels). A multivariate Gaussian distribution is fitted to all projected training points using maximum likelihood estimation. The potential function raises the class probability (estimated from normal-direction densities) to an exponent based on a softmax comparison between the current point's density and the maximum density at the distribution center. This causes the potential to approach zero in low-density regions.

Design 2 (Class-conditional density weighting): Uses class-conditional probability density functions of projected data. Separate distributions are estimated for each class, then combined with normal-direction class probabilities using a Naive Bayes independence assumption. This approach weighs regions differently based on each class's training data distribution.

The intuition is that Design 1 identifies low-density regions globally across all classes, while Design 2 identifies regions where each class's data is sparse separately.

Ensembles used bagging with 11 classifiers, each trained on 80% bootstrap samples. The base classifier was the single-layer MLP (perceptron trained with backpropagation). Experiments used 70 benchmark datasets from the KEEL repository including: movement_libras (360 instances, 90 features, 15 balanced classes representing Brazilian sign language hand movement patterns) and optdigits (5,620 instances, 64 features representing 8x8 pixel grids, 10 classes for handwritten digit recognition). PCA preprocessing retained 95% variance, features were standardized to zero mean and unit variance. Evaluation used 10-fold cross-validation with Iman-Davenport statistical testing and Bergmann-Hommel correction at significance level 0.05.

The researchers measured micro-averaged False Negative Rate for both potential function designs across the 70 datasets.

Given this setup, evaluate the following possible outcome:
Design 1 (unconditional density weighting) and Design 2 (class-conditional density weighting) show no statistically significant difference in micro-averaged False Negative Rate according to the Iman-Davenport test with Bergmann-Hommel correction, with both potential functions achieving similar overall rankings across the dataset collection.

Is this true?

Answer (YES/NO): YES